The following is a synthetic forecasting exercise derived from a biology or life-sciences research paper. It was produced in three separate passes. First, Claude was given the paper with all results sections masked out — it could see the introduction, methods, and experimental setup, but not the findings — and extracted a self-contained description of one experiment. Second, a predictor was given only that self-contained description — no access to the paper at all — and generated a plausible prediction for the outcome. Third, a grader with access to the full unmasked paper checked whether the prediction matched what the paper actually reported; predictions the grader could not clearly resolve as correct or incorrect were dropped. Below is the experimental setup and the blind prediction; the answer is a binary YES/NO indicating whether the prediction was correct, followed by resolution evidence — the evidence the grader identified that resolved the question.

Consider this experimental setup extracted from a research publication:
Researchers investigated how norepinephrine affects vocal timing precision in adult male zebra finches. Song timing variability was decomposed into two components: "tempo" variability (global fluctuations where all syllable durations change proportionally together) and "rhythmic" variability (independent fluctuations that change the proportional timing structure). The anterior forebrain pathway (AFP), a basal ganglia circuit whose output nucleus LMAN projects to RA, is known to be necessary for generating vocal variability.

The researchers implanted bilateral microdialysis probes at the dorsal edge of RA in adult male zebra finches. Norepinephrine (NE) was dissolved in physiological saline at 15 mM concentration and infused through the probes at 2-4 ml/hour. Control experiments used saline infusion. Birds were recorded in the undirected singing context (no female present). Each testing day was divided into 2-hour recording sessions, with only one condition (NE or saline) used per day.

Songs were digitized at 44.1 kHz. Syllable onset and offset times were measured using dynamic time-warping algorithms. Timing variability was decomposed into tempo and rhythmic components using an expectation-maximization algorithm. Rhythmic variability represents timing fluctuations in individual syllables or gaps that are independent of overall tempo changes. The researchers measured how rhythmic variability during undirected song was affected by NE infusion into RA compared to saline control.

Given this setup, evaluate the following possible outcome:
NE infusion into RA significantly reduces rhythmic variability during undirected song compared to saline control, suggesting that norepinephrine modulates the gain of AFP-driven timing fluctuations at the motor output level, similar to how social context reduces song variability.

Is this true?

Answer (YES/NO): YES